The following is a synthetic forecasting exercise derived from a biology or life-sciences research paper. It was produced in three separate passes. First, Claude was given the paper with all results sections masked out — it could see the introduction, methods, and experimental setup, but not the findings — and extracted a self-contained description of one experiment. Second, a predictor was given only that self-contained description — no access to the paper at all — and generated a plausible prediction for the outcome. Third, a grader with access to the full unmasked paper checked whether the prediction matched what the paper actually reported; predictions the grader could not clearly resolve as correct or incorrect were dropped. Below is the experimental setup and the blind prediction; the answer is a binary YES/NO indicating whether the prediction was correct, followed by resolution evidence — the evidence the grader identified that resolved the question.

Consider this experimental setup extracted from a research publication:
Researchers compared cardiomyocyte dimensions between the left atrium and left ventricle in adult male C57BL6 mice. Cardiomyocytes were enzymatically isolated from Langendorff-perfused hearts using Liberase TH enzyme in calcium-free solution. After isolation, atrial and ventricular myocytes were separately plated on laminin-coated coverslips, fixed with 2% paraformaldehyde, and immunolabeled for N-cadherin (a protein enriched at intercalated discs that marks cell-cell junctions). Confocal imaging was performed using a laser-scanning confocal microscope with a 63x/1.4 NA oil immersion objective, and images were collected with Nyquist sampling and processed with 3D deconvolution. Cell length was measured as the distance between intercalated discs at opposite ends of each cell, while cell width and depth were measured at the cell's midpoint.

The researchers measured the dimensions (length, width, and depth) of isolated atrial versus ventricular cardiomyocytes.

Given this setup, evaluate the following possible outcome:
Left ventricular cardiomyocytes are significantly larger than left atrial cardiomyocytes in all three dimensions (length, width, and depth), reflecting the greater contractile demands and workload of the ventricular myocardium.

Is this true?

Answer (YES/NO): YES